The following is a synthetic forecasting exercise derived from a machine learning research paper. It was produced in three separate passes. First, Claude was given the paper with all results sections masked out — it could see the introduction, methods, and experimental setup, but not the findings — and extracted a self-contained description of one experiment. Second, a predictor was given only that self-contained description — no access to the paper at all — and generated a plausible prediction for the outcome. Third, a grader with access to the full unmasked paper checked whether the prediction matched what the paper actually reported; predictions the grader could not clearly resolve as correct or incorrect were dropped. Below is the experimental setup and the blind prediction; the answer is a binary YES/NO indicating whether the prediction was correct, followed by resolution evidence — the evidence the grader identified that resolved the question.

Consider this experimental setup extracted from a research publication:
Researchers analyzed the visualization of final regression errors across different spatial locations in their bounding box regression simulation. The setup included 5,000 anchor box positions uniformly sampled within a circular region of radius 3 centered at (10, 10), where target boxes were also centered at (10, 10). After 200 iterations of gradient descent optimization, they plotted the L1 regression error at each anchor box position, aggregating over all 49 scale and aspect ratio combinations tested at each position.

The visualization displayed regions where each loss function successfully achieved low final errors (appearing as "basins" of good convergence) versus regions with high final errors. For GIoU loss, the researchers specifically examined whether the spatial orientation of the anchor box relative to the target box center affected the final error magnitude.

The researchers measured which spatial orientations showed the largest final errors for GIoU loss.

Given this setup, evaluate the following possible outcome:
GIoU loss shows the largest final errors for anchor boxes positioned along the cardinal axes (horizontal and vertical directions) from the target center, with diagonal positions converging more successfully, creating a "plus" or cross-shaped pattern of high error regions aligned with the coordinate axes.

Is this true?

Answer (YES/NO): YES